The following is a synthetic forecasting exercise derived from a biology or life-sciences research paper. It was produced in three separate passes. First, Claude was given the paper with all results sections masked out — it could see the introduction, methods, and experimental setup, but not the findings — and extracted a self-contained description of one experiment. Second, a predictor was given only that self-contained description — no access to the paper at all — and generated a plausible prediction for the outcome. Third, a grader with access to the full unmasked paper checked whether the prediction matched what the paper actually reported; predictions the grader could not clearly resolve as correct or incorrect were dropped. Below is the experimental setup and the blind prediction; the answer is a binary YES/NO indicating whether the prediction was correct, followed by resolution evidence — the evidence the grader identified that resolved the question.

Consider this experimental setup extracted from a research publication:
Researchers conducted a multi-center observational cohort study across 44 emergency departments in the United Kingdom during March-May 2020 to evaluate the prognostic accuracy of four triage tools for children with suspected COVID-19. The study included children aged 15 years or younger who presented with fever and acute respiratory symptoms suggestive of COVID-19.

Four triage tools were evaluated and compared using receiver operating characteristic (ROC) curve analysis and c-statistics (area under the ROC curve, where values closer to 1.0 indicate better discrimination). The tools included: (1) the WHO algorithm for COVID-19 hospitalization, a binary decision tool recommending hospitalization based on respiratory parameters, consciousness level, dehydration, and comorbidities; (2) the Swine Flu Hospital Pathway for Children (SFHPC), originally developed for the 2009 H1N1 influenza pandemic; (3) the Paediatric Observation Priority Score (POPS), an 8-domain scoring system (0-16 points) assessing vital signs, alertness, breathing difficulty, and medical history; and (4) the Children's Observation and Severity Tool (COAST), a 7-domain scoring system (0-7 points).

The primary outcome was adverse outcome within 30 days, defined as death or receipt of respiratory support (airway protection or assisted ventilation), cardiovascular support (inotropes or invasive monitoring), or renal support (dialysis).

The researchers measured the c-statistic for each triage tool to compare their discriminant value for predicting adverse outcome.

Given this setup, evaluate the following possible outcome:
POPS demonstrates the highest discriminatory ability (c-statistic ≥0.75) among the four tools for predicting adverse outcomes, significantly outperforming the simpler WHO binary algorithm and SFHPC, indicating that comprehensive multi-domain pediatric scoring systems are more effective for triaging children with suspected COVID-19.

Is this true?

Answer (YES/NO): NO